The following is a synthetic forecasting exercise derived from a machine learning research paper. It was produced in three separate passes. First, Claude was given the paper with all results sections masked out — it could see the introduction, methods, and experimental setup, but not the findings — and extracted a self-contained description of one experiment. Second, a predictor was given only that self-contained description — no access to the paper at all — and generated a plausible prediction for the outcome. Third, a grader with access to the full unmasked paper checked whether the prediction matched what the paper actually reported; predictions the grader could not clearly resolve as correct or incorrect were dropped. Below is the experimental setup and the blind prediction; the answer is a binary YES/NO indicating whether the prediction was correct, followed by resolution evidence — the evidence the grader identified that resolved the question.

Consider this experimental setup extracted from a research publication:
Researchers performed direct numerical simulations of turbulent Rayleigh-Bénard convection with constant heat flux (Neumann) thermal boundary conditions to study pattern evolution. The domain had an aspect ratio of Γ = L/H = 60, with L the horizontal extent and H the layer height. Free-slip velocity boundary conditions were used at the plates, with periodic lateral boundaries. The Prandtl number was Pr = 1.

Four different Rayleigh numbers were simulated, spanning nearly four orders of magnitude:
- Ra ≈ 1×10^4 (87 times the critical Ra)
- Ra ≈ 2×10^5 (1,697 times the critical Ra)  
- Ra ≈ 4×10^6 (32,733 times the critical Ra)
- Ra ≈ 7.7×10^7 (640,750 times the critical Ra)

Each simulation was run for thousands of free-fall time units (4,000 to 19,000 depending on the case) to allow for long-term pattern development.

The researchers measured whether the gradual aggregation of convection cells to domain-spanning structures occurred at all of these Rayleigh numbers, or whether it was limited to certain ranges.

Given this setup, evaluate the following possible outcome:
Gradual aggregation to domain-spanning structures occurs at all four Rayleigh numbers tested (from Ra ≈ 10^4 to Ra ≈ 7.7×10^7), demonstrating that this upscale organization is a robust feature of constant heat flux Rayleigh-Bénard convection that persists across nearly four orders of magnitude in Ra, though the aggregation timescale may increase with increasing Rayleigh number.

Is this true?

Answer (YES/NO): YES